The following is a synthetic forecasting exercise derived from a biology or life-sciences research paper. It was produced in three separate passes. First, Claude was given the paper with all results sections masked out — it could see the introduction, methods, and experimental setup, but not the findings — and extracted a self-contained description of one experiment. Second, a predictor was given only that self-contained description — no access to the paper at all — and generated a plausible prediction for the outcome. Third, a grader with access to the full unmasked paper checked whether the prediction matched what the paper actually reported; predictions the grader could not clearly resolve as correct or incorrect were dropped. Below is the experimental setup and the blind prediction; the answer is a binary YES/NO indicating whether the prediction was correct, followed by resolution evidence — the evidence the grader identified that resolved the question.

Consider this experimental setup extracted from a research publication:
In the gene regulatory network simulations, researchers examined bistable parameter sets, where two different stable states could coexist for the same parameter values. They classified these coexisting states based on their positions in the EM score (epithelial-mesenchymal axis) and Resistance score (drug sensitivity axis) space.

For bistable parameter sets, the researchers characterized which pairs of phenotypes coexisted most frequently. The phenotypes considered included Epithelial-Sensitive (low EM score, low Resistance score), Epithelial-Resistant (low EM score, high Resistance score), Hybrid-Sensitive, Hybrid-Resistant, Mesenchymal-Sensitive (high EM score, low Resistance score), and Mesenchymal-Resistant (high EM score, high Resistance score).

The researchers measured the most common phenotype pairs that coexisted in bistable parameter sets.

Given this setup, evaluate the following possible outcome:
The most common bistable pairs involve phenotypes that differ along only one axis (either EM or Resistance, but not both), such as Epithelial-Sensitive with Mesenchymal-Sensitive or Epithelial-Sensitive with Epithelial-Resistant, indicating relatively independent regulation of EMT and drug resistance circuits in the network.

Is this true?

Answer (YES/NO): NO